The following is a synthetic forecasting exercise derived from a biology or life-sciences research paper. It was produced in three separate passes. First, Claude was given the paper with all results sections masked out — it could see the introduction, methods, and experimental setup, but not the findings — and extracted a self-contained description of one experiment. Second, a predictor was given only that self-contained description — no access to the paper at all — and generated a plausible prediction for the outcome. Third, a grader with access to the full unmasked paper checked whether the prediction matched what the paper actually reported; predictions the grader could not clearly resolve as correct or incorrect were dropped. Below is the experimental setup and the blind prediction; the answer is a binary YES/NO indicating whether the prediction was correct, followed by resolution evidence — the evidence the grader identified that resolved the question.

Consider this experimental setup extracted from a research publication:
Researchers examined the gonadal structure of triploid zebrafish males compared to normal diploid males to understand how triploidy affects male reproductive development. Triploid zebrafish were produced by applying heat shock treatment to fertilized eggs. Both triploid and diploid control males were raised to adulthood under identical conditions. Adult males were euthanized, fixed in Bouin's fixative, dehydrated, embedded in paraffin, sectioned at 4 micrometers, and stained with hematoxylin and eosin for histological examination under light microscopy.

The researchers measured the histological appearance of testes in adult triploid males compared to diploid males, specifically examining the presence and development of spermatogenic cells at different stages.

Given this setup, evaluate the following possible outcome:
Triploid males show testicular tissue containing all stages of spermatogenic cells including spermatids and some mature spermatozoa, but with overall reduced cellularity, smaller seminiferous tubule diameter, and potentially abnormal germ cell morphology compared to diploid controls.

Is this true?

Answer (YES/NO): NO